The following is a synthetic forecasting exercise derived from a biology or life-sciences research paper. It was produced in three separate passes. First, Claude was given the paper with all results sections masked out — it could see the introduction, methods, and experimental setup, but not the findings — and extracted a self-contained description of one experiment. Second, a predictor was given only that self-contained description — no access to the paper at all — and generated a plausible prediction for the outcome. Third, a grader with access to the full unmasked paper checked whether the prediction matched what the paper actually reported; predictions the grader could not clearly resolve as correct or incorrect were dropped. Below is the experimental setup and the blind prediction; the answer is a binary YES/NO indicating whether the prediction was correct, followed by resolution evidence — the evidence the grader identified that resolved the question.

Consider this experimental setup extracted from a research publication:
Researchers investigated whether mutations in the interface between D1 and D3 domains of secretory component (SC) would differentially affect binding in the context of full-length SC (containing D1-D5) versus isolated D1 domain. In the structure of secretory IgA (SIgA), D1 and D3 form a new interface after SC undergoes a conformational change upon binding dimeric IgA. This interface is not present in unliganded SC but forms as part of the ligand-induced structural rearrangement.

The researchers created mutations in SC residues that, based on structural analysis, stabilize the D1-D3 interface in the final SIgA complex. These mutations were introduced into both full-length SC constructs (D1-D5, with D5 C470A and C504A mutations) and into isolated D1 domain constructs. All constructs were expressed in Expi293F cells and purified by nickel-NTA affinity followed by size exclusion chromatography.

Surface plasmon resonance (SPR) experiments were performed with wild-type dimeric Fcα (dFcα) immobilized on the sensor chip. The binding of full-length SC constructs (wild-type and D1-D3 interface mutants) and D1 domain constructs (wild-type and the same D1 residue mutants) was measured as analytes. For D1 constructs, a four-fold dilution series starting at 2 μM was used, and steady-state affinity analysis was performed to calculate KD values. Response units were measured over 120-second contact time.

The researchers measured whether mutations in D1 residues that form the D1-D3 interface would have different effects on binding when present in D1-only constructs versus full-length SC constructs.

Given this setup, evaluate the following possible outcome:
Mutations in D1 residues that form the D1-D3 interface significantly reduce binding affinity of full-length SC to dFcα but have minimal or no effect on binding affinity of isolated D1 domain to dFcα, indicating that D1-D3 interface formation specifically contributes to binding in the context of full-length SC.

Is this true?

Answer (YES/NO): YES